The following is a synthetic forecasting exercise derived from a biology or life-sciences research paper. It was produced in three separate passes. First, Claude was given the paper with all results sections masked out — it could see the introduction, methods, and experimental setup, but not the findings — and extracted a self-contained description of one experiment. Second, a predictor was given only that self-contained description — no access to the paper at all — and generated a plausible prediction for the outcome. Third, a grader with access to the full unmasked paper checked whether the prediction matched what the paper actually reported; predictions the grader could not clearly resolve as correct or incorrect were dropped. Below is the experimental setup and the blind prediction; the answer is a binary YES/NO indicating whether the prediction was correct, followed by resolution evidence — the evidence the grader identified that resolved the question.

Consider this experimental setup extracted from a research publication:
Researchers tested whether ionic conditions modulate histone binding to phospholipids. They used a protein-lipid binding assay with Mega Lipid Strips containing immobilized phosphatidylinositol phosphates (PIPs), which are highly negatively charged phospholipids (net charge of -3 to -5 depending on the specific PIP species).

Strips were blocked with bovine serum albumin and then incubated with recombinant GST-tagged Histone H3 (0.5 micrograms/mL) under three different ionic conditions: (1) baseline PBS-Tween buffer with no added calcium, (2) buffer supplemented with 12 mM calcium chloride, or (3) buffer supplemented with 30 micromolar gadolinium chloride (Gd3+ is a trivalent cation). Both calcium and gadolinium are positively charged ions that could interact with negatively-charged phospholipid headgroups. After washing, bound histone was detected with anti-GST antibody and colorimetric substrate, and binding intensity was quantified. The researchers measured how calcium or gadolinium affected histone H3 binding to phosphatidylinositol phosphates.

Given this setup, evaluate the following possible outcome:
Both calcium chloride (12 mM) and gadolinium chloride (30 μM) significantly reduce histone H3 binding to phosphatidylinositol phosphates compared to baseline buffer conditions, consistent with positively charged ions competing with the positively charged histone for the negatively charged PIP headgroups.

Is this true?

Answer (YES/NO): YES